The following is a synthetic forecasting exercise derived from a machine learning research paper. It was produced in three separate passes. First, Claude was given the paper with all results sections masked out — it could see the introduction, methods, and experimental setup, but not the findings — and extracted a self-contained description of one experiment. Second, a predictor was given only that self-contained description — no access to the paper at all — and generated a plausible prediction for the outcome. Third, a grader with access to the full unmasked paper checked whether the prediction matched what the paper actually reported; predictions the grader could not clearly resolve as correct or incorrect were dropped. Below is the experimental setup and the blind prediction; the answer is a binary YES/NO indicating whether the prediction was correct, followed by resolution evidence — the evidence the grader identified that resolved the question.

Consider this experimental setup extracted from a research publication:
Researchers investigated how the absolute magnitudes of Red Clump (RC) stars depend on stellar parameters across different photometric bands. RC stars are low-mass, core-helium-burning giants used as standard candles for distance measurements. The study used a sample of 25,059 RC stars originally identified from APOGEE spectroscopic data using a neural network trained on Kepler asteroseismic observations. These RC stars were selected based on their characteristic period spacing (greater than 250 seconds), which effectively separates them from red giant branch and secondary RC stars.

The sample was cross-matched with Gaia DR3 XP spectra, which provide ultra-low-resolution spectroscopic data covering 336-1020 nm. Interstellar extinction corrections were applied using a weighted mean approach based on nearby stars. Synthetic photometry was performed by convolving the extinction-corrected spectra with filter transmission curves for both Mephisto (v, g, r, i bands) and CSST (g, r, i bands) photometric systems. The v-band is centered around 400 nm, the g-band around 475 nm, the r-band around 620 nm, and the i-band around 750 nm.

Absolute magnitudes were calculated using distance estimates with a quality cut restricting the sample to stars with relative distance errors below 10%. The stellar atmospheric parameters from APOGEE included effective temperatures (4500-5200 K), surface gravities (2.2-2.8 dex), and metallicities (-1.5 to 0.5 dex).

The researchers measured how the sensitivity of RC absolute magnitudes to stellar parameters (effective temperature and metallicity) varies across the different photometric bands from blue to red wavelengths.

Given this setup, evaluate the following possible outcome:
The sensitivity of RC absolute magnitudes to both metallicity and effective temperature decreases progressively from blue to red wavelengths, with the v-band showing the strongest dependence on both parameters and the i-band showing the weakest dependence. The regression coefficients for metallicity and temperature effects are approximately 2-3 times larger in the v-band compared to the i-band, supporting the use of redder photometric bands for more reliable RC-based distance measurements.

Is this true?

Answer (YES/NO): NO